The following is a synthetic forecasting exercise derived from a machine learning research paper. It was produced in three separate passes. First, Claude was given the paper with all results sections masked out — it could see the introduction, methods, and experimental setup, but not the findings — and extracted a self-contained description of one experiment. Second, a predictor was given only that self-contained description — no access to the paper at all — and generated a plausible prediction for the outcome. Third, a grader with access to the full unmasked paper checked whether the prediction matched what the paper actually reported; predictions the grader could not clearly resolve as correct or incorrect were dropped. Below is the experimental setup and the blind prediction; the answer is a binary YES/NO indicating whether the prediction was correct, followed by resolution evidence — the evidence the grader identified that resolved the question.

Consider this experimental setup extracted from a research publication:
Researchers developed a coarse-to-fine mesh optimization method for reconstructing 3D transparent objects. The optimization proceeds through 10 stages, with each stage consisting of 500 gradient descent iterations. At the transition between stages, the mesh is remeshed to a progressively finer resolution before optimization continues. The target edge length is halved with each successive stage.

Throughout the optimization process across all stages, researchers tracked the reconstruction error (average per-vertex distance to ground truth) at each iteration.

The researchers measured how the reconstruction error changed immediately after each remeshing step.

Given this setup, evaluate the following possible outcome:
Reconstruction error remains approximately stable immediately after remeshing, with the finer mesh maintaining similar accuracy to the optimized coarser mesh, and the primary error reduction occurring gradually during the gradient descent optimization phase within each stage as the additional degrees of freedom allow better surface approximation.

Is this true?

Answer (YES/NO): NO